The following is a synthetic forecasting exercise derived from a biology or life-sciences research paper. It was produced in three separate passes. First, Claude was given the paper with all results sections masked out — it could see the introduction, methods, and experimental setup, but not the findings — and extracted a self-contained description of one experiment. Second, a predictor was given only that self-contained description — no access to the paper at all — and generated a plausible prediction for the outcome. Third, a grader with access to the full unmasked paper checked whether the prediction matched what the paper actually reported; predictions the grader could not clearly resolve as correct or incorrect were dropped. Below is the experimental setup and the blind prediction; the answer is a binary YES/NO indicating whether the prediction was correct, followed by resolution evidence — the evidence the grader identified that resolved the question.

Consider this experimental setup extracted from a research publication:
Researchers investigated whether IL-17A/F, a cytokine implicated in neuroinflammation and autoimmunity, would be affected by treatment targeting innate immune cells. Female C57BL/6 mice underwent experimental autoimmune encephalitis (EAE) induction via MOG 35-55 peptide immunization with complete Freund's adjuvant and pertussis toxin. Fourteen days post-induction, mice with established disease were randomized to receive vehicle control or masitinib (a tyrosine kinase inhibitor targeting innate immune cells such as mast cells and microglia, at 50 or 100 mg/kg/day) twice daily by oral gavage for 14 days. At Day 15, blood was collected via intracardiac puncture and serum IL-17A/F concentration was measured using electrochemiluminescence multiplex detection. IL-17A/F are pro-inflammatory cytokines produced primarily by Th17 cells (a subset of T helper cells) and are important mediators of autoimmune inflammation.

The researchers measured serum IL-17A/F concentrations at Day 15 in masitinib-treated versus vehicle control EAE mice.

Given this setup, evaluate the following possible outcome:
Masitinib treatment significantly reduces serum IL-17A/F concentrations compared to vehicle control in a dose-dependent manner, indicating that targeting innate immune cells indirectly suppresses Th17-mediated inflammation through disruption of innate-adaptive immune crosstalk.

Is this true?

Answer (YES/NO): NO